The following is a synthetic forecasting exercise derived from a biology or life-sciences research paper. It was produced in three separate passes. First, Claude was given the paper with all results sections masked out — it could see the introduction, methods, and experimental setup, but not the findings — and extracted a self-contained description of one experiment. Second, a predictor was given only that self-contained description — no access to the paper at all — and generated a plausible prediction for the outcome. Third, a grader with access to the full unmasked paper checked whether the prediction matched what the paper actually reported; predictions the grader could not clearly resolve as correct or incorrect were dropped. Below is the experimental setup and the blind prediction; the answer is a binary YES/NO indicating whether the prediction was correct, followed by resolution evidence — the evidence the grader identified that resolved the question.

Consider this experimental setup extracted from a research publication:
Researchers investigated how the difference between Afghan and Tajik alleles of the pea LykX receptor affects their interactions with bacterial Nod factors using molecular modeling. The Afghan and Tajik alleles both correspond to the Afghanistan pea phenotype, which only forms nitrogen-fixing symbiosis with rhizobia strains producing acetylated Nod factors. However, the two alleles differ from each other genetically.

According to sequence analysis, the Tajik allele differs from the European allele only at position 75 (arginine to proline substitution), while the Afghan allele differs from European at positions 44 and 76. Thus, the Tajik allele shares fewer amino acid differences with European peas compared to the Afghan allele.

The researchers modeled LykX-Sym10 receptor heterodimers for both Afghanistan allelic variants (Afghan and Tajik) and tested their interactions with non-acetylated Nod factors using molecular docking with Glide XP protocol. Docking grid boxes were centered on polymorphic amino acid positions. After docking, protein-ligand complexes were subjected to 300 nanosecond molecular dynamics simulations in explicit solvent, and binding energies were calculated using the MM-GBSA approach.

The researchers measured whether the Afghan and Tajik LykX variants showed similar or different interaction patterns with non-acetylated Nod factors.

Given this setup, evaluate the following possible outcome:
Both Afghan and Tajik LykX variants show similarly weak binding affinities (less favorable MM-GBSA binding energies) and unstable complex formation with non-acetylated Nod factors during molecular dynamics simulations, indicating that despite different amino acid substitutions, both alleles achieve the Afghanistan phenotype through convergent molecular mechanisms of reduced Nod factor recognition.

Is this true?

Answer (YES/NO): NO